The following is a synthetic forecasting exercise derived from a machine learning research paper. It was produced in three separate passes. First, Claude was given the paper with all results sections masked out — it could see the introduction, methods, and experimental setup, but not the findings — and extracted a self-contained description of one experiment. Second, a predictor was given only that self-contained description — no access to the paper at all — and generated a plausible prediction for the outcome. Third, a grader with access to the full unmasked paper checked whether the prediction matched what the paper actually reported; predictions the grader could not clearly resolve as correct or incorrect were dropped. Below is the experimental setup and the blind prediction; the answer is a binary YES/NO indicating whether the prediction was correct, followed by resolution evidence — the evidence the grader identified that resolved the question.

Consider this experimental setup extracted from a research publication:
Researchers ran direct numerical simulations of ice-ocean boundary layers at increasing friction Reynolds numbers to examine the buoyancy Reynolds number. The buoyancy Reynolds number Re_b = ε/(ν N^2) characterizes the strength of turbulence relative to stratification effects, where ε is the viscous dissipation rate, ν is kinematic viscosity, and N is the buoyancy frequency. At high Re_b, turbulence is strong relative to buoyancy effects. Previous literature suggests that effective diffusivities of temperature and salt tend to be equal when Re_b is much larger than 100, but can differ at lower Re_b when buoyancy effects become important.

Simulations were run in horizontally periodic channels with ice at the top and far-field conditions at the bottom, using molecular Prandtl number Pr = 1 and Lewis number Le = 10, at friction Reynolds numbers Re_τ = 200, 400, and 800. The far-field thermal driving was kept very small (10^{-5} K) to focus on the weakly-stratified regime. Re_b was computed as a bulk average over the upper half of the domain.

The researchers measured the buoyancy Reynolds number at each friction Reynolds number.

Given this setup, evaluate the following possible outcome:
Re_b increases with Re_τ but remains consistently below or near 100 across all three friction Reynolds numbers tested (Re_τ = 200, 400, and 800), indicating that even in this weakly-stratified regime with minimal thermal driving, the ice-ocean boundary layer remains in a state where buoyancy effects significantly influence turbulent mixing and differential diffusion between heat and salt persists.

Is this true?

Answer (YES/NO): NO